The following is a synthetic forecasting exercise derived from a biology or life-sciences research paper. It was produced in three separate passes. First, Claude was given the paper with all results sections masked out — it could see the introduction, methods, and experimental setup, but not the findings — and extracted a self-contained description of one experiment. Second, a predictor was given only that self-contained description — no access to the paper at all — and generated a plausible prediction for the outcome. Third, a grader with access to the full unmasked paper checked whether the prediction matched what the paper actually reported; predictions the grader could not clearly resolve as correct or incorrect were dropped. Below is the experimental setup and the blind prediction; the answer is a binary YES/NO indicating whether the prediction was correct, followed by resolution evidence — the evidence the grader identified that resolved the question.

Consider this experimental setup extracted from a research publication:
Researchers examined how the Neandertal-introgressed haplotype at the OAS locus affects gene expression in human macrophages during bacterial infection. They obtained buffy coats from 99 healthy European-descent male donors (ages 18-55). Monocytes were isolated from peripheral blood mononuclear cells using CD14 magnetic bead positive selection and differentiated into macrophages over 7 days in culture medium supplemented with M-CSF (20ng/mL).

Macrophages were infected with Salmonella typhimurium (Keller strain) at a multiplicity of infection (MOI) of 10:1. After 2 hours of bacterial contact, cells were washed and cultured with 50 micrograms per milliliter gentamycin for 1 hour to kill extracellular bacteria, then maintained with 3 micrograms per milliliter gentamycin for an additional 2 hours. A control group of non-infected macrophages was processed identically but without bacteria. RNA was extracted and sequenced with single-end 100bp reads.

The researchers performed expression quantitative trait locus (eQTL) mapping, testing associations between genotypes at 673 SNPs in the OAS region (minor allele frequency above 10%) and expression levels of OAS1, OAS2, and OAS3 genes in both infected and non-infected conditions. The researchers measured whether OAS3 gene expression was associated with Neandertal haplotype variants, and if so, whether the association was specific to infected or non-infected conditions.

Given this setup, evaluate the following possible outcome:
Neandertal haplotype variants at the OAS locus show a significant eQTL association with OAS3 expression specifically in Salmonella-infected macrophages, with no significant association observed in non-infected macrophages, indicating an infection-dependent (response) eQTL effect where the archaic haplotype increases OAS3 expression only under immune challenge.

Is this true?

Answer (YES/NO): NO